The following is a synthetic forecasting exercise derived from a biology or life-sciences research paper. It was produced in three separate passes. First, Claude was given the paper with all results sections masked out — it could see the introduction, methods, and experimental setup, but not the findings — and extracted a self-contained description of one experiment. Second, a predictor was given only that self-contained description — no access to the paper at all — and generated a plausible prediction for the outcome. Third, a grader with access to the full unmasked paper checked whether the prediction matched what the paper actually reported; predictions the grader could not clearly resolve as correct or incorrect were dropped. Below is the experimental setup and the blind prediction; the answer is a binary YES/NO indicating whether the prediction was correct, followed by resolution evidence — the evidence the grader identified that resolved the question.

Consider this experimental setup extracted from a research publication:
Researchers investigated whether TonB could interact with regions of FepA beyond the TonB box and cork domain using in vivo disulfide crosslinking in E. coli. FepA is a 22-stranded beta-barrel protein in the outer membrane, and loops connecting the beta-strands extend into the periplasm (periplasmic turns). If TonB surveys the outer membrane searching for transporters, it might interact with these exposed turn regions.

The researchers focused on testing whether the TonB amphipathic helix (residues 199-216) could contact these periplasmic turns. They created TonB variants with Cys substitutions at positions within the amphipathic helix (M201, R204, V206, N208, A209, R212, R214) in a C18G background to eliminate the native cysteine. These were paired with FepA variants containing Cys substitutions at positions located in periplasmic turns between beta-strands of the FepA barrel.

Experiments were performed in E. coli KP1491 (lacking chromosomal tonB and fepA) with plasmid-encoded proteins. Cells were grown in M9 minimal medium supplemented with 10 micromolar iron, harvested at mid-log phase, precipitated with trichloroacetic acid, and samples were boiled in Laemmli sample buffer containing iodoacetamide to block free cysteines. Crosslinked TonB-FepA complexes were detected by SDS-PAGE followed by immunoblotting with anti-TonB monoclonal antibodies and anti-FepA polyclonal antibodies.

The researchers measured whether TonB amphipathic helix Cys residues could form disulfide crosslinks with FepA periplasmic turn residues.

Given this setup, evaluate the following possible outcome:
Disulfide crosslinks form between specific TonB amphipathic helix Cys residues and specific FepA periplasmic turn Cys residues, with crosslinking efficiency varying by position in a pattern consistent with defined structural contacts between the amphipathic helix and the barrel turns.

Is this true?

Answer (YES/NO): YES